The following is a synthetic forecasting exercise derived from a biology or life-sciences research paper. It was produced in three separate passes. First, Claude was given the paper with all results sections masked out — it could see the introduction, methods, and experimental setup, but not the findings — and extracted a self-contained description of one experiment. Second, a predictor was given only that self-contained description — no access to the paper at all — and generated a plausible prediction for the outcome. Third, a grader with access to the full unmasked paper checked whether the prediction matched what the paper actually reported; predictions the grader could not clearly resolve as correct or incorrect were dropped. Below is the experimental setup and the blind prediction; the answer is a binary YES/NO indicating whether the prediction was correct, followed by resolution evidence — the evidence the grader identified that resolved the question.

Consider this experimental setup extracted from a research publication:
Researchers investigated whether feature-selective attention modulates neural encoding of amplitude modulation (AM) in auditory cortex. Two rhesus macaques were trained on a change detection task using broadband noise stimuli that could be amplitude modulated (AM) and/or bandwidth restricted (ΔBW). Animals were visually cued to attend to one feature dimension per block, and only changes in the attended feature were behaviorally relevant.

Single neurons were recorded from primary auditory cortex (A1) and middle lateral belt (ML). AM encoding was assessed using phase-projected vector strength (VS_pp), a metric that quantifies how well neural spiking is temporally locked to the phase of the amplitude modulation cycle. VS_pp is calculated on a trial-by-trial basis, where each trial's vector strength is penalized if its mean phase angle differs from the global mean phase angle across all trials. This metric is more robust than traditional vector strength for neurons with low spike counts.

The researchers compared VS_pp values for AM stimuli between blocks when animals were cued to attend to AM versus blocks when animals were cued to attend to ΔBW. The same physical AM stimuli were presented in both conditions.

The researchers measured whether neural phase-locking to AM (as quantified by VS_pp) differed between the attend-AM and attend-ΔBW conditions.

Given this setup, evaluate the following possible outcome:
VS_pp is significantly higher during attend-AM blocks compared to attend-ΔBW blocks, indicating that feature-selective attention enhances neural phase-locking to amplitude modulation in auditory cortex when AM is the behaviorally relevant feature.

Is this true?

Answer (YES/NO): NO